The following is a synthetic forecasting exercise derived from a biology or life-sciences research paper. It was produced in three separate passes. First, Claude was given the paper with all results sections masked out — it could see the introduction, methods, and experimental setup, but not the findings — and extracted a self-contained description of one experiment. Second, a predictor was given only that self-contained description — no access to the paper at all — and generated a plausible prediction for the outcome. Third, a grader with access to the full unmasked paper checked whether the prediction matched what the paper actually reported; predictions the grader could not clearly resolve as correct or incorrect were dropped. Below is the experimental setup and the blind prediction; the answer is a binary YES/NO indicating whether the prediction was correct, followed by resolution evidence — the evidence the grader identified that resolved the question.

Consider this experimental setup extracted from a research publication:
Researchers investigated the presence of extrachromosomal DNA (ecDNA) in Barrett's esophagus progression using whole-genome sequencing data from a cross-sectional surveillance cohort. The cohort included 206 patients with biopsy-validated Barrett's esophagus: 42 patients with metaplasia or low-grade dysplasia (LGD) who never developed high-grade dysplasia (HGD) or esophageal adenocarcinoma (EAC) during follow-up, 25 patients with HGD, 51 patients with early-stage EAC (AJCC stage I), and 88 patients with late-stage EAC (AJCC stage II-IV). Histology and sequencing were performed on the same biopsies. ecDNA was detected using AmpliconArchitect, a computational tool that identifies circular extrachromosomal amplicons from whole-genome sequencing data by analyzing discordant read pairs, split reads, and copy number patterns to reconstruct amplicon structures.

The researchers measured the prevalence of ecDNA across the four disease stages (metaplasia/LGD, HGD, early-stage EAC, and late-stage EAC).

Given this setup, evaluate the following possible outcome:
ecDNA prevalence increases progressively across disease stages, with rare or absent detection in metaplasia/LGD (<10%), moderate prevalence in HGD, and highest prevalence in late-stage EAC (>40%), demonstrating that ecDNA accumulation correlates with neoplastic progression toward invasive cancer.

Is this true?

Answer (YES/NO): NO